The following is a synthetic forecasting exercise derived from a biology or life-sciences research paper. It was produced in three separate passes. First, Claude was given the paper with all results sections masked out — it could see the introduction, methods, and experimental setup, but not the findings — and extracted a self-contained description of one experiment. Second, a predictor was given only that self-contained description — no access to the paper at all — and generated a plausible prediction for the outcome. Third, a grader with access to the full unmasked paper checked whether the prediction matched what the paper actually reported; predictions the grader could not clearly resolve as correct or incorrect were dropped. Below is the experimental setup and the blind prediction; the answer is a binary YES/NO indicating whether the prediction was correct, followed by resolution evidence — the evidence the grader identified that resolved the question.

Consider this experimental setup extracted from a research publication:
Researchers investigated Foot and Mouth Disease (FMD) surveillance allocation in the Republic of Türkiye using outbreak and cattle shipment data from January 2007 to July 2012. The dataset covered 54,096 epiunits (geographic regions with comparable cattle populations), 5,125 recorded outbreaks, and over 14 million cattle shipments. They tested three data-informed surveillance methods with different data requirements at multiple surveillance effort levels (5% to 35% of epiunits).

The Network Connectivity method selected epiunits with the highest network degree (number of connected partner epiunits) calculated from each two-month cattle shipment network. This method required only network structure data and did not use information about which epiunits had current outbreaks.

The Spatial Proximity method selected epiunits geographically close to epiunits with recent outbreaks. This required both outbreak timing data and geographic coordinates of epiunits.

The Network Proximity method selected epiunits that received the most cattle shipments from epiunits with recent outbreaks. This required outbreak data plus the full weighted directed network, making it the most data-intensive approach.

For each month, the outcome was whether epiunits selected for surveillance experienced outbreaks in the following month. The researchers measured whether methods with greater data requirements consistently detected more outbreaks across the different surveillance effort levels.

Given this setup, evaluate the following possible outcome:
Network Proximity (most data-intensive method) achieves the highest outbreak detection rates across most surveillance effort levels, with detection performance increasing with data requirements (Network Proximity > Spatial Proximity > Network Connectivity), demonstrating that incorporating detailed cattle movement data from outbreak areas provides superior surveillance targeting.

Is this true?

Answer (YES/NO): NO